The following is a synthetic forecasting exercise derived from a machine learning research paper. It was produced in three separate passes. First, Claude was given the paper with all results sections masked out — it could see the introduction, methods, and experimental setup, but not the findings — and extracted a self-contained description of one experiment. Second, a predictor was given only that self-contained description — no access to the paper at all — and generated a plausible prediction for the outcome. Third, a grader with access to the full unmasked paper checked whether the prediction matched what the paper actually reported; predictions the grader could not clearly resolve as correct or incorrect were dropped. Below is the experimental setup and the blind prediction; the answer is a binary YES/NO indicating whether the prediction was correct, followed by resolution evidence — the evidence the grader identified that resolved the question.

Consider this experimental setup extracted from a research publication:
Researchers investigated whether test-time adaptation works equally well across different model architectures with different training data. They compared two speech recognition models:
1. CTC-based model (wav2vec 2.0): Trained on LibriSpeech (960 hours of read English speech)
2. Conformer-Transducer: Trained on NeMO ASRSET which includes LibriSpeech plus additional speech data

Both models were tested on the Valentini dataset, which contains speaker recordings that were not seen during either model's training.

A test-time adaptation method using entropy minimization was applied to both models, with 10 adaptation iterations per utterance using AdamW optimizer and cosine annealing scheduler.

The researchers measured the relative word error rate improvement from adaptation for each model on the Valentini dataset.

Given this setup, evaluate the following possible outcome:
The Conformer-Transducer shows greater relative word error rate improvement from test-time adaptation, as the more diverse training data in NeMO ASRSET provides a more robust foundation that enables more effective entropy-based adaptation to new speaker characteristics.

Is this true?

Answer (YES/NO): NO